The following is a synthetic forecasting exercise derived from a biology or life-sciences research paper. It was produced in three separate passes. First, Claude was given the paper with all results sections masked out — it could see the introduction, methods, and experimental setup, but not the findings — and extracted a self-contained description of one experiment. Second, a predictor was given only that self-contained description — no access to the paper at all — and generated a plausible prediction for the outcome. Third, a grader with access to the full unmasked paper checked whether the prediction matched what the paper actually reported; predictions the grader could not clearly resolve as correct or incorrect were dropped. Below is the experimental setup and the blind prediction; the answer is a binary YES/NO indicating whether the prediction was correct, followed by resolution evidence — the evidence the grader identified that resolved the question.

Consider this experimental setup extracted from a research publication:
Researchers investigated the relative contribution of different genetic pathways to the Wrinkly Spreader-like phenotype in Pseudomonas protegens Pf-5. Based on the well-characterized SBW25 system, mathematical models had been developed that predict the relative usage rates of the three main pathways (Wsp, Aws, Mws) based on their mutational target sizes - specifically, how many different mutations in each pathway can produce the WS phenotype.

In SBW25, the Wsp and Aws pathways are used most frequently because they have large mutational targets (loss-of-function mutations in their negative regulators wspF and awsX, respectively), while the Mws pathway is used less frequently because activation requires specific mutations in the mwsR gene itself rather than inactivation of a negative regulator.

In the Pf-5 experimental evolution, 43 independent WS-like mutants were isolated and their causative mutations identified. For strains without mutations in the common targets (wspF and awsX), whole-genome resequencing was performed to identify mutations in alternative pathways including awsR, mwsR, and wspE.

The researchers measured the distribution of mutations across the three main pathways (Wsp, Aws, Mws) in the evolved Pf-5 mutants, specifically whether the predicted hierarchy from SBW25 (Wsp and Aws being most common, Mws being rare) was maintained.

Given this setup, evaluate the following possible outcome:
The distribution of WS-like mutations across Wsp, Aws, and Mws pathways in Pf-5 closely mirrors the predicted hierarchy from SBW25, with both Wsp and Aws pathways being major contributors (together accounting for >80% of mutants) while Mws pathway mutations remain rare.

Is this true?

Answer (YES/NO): NO